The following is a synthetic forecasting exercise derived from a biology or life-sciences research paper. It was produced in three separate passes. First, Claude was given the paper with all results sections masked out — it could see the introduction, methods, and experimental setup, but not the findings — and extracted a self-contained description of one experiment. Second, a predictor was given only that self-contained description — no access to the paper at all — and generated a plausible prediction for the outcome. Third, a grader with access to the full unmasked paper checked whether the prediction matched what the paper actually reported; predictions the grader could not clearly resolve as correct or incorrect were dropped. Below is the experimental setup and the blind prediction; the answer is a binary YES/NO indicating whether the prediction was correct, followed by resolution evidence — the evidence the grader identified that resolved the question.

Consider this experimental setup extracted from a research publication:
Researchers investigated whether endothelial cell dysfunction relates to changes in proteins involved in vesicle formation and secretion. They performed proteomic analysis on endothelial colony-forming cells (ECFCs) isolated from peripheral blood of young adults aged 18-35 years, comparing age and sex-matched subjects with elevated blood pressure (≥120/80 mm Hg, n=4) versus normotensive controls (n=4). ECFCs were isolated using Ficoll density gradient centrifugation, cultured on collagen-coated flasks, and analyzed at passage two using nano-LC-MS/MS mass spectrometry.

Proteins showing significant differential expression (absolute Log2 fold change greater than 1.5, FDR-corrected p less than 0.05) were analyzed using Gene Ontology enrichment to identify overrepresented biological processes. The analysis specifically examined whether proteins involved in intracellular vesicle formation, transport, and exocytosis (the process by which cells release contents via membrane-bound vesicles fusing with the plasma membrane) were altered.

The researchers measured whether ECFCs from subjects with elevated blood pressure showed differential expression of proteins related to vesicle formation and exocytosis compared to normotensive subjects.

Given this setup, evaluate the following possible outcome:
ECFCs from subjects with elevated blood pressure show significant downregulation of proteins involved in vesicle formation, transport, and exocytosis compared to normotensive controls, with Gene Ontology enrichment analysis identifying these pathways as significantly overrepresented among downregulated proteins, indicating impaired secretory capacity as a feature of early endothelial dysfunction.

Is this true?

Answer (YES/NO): NO